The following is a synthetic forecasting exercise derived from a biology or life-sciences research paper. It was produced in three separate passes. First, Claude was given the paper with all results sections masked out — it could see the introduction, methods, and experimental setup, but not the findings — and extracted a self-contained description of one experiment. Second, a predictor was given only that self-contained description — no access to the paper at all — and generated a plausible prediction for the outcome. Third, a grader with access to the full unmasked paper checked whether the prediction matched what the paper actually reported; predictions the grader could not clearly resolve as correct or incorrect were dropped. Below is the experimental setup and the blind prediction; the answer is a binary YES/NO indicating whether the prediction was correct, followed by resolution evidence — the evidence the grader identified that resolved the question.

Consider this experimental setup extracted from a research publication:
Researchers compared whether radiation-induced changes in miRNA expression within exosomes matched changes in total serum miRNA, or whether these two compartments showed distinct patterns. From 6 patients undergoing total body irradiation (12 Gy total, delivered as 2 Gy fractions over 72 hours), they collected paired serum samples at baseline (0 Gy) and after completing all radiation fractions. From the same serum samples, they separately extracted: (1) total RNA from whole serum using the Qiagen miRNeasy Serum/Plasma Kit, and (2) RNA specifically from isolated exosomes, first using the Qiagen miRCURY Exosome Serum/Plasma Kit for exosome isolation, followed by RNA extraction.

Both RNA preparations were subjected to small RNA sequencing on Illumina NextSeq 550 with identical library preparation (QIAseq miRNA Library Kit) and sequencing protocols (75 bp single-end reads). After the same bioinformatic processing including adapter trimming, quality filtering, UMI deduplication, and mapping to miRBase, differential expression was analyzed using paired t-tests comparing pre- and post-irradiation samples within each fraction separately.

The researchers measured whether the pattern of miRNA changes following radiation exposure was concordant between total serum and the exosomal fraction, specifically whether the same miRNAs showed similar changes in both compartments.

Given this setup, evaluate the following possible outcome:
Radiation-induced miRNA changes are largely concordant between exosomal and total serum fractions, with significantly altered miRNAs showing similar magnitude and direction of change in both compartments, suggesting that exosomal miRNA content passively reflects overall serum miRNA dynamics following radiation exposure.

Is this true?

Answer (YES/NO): NO